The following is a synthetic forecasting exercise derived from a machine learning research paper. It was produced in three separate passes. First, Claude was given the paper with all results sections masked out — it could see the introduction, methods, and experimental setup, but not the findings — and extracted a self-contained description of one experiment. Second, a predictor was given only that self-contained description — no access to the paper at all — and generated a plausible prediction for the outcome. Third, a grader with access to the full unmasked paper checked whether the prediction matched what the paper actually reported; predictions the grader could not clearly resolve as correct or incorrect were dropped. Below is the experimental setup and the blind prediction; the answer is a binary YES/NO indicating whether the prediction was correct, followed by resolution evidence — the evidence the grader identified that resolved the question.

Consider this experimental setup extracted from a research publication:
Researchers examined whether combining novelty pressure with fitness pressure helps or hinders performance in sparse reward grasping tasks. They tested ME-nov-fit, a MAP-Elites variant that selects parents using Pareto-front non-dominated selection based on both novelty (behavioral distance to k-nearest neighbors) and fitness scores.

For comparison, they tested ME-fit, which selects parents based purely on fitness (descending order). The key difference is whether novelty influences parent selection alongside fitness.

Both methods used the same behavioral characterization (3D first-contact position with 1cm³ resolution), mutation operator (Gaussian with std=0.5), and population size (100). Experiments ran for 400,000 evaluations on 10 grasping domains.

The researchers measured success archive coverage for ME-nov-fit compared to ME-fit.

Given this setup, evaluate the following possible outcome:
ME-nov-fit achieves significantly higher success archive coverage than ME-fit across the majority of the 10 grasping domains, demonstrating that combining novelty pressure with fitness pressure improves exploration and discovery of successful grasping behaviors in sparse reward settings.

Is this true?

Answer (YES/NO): NO